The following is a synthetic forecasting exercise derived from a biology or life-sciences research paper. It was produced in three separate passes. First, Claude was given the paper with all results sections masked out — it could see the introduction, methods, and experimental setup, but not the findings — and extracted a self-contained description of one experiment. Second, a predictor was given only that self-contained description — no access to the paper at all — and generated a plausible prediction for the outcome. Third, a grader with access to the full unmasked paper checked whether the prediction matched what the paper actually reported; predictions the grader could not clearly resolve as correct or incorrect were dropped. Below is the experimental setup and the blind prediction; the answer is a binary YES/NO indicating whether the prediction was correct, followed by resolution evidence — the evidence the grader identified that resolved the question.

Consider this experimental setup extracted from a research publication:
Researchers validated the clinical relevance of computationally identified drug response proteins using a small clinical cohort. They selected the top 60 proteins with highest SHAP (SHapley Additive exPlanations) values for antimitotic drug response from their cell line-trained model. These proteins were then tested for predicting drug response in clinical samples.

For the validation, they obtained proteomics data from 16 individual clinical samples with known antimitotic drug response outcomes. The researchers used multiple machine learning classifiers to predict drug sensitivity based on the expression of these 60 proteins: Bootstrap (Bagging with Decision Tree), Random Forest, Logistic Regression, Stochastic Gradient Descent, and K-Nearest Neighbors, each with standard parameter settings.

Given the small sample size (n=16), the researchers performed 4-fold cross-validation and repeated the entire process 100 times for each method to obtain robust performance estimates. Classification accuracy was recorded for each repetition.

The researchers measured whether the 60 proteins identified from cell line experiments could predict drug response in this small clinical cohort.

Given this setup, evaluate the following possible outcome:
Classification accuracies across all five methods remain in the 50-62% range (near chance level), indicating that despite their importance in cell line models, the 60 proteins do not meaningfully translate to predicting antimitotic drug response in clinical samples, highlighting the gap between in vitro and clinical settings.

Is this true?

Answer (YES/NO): NO